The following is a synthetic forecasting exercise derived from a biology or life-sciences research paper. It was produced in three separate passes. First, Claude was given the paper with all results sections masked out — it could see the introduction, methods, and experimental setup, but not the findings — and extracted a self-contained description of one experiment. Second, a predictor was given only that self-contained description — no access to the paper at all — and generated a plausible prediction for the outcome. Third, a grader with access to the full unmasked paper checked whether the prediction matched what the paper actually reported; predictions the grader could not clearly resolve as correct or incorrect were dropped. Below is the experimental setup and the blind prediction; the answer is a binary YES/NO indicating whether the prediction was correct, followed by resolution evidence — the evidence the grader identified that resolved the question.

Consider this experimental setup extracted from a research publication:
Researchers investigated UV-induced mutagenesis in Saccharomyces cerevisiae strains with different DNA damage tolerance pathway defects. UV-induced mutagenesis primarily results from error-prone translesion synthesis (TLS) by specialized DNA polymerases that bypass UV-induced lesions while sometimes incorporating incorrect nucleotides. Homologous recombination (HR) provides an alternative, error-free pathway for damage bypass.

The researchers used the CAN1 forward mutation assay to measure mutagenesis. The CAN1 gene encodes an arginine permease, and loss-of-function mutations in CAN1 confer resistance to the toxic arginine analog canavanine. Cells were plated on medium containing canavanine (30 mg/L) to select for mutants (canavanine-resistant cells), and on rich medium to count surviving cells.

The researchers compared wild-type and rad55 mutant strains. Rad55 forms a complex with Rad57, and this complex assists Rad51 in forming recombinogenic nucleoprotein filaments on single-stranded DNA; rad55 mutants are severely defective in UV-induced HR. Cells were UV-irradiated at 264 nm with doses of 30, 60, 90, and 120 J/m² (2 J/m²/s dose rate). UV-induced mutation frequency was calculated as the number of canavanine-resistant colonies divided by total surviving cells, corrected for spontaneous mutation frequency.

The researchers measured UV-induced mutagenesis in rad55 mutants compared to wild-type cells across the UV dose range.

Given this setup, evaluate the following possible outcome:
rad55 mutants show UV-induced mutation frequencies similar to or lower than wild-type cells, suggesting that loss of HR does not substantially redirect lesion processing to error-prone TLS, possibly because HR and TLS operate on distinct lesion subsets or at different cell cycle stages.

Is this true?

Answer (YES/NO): NO